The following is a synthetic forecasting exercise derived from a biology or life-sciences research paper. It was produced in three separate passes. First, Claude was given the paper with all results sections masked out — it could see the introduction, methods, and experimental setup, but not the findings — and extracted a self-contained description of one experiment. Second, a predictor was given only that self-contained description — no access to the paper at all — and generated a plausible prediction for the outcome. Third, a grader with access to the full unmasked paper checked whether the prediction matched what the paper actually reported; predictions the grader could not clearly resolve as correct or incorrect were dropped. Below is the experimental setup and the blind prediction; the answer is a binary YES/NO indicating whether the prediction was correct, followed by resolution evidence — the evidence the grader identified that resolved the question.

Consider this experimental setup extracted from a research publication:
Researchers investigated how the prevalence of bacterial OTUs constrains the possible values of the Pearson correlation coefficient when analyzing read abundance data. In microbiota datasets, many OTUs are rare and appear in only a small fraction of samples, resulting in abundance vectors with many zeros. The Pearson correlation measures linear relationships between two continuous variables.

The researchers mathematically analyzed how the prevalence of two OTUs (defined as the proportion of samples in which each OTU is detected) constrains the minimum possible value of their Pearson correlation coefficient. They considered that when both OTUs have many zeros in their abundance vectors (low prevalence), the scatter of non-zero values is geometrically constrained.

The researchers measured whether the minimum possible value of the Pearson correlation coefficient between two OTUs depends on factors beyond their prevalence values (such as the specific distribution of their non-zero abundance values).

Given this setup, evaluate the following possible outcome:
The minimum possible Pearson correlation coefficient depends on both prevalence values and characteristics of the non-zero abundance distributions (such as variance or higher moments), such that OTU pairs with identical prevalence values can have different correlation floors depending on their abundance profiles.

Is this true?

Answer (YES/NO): NO